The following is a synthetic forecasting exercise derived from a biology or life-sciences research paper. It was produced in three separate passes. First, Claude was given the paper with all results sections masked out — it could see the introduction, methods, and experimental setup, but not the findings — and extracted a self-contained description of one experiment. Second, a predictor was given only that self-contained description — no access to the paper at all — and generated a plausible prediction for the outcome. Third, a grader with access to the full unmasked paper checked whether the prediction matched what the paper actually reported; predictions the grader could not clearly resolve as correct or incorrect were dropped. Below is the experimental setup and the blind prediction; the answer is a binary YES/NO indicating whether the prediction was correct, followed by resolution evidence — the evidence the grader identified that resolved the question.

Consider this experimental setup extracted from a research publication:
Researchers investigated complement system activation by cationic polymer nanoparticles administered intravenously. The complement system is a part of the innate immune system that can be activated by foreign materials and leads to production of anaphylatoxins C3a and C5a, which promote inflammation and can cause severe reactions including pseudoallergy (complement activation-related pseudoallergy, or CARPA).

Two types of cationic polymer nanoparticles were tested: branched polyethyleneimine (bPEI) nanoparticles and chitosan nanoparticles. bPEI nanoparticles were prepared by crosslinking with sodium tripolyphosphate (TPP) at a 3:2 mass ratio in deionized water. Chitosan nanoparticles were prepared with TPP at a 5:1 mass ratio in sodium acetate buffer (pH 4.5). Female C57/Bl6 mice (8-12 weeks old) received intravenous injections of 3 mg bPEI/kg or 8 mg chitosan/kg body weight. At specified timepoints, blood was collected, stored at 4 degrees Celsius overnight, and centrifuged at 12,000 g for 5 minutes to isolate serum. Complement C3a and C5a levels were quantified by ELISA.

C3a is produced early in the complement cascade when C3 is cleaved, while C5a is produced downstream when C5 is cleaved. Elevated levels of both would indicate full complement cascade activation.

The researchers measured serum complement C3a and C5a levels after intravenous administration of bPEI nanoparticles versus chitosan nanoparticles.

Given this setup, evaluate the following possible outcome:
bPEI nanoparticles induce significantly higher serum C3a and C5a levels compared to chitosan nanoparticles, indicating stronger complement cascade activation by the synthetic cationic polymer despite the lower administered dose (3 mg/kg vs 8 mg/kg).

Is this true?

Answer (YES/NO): NO